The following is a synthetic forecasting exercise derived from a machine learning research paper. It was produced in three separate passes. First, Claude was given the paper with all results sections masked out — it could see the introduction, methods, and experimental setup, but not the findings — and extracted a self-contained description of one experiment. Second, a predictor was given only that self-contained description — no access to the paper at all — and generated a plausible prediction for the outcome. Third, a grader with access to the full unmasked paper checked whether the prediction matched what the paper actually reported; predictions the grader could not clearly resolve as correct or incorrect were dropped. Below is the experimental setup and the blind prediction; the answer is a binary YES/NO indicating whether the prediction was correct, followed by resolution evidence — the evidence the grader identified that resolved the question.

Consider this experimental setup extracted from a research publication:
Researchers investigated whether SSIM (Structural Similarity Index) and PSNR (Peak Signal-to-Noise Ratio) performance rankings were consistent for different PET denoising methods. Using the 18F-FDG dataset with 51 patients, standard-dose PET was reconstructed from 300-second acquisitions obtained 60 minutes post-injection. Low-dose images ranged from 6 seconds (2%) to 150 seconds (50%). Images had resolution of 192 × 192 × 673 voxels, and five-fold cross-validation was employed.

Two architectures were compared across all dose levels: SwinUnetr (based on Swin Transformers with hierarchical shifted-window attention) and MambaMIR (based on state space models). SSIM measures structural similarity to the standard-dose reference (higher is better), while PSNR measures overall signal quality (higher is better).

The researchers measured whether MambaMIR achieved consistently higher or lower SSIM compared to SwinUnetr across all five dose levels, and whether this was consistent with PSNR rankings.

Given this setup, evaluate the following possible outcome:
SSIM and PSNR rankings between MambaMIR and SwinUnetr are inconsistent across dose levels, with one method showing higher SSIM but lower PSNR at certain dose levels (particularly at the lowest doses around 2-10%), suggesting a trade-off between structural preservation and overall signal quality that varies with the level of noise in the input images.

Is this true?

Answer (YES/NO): NO